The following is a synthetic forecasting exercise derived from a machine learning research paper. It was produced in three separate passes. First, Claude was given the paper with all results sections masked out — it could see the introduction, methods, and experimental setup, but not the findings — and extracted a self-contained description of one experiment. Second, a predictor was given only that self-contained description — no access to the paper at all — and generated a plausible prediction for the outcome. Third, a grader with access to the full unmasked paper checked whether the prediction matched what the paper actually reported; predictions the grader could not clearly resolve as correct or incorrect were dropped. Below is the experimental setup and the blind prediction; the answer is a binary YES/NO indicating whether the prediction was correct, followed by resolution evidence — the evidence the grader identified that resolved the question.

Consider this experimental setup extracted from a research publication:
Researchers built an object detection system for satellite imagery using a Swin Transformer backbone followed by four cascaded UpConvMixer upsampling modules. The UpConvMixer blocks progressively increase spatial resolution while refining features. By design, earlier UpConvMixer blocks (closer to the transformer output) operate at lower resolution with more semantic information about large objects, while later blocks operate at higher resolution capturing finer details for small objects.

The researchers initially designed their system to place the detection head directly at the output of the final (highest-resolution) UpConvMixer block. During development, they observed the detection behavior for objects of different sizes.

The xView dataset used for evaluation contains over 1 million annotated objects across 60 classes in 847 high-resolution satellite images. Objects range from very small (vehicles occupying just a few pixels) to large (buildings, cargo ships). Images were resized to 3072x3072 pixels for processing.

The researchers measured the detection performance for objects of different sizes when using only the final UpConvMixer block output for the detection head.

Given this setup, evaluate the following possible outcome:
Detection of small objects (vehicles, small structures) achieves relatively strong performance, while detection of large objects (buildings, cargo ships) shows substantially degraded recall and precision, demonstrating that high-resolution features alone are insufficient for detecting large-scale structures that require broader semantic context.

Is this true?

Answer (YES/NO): YES